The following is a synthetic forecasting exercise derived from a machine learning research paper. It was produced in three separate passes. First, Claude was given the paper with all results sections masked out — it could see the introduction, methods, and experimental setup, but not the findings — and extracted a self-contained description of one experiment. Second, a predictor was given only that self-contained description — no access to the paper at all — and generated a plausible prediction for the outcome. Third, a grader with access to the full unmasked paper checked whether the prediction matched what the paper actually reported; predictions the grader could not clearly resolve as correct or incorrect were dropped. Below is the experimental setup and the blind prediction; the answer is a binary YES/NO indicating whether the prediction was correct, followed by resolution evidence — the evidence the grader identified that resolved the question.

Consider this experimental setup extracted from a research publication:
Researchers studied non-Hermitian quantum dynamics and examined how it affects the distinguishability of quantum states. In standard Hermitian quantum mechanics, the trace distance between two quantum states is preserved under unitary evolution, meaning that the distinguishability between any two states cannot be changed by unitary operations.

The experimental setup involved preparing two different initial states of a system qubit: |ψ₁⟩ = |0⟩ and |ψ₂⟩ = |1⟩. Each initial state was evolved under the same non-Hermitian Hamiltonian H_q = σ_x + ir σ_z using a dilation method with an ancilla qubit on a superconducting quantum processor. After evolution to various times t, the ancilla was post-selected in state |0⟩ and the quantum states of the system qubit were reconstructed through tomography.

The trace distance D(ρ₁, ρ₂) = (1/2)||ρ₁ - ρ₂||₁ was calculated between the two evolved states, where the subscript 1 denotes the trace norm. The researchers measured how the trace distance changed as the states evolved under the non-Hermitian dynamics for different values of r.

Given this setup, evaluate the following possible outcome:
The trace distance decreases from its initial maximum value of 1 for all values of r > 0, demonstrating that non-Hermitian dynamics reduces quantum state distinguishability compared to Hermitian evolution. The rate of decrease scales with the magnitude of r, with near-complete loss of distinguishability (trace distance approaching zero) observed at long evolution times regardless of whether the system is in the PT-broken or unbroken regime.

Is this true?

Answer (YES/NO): NO